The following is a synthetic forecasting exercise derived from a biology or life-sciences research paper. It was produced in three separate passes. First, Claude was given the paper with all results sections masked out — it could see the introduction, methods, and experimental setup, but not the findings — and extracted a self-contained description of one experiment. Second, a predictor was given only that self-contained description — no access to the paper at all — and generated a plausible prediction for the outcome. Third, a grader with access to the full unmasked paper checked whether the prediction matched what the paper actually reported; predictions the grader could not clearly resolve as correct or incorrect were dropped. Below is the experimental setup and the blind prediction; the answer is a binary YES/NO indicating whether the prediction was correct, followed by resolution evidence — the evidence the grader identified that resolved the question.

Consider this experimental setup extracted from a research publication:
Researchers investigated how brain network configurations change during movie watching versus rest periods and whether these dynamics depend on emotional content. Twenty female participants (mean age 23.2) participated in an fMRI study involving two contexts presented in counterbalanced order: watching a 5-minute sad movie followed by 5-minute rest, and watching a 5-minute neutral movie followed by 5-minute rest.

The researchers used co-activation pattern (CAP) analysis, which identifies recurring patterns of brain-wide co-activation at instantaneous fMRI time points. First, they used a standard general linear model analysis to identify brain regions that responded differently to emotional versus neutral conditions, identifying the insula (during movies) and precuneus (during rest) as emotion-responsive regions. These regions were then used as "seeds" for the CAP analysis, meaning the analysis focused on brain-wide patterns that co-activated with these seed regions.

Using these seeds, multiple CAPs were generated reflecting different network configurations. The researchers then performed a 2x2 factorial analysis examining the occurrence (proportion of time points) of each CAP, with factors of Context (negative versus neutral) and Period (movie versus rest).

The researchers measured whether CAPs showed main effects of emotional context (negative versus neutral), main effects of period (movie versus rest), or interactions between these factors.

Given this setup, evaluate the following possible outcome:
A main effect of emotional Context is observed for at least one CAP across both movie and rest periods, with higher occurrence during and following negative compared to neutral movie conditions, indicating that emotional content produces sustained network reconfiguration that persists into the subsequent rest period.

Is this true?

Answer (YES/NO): YES